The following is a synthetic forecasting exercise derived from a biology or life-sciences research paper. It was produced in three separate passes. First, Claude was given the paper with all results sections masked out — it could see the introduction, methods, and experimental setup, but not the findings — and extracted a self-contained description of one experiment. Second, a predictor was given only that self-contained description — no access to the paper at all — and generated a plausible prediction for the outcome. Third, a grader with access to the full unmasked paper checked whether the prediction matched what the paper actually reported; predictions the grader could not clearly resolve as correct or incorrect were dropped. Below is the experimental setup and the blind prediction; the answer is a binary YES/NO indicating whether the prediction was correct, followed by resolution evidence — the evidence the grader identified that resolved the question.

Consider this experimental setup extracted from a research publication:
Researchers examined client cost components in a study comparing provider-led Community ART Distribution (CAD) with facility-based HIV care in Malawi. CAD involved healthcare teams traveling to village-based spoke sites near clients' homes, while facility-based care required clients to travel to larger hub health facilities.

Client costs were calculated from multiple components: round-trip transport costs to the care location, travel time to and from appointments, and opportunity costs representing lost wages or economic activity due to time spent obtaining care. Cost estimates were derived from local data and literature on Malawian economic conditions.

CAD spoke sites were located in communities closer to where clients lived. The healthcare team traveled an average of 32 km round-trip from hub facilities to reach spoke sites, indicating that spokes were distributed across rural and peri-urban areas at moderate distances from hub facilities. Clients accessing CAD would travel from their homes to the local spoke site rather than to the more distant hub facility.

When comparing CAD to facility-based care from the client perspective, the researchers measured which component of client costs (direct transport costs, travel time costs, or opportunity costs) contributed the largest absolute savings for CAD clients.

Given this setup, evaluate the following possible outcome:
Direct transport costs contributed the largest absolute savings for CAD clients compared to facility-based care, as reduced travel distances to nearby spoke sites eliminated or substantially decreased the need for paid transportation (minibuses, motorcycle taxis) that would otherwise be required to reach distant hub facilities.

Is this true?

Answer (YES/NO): NO